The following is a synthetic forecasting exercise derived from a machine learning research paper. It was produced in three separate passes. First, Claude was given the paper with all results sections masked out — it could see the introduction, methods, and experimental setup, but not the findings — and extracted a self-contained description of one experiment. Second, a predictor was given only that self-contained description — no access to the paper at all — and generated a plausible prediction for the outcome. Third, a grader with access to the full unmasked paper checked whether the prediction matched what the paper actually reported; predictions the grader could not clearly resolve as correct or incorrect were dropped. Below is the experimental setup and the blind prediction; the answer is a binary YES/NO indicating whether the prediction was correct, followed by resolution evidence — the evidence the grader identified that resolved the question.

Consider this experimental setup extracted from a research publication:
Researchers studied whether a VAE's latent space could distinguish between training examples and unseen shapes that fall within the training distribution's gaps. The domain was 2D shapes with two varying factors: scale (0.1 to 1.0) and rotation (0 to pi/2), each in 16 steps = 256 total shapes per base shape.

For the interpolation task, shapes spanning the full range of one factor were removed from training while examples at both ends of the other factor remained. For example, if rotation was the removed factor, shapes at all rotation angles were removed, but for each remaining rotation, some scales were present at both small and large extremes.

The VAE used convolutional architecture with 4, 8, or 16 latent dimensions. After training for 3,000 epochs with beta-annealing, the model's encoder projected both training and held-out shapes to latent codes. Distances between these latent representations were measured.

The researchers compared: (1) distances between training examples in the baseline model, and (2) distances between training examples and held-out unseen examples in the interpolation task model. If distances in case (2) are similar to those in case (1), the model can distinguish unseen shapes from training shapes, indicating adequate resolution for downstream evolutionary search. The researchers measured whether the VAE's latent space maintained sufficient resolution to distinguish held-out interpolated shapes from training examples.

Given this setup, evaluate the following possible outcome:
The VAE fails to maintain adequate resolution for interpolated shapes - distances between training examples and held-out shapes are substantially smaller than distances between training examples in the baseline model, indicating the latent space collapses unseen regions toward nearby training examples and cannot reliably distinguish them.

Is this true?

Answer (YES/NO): NO